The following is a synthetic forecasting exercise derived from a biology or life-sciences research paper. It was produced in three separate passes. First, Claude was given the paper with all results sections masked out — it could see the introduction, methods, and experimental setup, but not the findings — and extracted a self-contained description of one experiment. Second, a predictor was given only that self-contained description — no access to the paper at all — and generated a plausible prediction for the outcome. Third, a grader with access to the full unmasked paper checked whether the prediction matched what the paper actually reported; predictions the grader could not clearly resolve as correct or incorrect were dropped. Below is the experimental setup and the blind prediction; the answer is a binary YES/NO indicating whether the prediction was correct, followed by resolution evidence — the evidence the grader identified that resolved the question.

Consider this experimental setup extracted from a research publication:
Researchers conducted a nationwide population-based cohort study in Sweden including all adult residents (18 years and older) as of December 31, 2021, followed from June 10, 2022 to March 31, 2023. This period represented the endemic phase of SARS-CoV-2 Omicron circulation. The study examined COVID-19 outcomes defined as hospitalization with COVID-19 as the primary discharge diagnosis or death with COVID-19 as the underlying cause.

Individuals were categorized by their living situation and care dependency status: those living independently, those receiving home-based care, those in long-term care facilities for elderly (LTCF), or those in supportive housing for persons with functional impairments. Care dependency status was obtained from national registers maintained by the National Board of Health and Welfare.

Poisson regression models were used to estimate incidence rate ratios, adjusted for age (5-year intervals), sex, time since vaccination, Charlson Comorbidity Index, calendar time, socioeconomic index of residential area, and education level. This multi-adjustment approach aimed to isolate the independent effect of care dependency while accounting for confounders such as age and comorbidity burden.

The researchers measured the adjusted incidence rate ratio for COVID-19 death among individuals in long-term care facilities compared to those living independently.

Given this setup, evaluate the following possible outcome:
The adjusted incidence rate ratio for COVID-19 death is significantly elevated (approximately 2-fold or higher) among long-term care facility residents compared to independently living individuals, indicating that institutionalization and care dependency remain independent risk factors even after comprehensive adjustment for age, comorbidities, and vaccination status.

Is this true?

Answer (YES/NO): YES